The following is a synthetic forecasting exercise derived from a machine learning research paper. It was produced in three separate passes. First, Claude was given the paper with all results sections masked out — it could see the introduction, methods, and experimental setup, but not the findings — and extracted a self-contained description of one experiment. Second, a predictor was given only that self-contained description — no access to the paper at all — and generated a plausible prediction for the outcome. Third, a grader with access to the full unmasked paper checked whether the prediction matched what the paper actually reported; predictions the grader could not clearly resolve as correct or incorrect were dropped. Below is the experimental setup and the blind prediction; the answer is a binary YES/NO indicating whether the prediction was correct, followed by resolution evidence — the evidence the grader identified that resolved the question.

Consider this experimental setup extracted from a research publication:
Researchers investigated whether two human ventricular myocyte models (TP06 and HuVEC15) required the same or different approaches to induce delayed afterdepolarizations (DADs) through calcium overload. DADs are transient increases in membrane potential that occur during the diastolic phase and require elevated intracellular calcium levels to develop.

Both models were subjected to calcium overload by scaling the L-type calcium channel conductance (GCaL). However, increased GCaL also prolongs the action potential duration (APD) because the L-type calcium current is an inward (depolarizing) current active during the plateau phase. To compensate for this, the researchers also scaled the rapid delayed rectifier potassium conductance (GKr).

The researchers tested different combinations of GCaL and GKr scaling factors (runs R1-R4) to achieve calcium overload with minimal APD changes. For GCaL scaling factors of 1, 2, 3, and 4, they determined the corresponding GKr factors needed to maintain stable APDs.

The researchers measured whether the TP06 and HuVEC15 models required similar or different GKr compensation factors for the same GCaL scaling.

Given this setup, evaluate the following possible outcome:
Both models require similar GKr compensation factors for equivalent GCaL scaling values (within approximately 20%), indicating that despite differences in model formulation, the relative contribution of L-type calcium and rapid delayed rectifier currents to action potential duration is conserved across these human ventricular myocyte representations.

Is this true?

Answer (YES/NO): NO